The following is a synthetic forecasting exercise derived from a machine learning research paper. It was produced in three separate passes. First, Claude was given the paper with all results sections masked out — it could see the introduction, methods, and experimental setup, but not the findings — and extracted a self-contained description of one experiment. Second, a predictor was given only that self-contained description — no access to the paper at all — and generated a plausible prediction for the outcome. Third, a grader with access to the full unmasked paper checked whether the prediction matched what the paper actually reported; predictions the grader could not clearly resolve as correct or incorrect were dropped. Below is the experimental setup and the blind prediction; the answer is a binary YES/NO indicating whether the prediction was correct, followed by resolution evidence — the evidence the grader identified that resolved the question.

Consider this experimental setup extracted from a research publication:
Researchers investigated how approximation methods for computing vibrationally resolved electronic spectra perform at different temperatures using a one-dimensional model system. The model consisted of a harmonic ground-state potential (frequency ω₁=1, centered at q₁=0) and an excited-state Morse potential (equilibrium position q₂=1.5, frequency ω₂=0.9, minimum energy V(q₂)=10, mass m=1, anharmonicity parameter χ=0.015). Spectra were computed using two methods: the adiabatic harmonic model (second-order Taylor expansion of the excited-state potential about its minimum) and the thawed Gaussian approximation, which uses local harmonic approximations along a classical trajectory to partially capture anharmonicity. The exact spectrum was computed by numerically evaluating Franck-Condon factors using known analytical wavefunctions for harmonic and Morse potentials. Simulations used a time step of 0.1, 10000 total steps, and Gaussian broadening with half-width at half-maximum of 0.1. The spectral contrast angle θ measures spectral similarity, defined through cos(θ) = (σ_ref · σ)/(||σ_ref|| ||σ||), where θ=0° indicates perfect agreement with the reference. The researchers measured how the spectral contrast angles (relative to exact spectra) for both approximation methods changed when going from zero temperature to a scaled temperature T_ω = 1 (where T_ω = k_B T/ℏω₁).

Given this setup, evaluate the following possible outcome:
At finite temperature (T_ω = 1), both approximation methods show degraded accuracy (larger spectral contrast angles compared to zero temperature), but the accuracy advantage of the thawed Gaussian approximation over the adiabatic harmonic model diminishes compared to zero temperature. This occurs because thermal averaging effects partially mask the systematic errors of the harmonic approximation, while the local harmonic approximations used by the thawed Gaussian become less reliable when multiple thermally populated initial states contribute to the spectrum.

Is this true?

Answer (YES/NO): NO